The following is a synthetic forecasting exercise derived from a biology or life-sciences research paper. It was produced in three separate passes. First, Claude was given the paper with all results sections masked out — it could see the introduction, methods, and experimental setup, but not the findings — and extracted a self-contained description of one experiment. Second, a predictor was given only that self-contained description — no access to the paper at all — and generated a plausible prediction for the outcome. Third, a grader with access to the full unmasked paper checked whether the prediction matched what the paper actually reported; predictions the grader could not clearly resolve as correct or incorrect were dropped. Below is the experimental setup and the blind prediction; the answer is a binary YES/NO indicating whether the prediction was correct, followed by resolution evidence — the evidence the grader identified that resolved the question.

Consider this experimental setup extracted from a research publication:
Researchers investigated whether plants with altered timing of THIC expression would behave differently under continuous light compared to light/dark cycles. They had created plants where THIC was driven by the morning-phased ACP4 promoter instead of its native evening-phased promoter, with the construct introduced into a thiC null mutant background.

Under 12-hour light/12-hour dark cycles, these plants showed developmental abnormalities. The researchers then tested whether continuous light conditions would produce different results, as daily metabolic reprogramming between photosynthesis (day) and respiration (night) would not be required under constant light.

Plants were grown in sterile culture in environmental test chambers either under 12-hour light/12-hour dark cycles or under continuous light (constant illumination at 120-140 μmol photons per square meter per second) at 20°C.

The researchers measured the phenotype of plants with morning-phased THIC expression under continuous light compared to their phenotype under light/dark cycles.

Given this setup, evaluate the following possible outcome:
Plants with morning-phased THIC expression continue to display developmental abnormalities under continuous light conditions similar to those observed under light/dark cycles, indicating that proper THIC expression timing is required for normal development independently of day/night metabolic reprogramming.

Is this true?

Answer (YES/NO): NO